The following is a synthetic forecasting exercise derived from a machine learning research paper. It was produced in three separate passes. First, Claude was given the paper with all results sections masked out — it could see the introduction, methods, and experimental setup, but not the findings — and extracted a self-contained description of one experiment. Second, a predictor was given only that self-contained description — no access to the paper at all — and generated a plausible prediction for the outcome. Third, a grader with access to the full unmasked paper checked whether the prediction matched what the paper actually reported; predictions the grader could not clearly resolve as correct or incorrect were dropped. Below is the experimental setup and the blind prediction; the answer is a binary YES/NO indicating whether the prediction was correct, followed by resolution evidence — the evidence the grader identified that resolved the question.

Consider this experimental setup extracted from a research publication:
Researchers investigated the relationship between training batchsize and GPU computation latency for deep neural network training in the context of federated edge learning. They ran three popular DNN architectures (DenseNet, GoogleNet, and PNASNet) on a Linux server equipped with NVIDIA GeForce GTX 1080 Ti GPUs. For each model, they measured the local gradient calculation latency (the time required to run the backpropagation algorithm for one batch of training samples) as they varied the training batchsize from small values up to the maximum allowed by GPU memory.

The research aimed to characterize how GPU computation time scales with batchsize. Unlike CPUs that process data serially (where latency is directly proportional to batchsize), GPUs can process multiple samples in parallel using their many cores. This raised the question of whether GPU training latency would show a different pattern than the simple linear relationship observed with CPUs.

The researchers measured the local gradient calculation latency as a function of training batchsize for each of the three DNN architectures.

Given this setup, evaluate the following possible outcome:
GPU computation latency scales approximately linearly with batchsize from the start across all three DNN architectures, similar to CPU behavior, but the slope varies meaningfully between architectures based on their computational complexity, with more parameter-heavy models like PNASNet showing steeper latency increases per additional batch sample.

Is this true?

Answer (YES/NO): NO